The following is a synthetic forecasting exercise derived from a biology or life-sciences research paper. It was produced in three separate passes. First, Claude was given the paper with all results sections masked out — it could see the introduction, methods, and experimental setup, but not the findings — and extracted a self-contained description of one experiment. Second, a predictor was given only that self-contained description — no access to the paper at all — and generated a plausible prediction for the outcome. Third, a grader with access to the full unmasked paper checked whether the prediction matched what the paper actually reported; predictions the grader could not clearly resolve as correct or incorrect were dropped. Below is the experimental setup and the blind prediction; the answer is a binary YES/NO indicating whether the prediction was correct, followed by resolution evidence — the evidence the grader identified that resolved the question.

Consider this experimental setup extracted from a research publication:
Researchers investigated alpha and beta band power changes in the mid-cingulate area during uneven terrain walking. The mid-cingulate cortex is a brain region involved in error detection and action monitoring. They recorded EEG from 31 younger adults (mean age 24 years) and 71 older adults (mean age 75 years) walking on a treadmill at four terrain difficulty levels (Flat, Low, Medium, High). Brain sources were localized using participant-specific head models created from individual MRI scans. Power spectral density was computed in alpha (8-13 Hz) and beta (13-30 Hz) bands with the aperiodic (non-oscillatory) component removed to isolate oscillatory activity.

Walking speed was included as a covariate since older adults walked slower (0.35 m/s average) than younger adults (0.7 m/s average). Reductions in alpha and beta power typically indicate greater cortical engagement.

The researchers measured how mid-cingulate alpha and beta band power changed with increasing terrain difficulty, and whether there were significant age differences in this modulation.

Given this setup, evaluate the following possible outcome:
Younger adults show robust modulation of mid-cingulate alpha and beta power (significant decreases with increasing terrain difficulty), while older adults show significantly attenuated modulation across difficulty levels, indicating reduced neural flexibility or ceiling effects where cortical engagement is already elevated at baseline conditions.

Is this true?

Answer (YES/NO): NO